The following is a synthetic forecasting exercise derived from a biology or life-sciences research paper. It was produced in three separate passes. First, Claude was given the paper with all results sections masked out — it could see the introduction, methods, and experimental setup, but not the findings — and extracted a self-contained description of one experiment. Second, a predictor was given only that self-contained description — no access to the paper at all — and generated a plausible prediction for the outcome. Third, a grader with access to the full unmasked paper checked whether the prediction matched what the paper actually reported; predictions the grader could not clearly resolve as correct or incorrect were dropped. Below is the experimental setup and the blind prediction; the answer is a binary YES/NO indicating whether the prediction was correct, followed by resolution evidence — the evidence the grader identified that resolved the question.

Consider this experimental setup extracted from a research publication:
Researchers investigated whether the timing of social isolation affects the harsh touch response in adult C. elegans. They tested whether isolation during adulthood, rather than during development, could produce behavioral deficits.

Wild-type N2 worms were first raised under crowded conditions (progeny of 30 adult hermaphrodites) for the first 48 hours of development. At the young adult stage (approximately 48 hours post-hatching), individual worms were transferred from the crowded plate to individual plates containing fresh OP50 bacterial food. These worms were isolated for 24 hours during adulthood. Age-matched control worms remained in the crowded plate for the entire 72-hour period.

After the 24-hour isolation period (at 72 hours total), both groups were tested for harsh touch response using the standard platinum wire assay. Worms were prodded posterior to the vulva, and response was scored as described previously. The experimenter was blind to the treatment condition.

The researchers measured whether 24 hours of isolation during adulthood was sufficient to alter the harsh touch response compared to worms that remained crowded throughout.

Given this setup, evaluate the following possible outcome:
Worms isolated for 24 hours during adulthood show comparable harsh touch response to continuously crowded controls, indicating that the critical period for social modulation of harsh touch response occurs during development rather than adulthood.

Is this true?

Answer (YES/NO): YES